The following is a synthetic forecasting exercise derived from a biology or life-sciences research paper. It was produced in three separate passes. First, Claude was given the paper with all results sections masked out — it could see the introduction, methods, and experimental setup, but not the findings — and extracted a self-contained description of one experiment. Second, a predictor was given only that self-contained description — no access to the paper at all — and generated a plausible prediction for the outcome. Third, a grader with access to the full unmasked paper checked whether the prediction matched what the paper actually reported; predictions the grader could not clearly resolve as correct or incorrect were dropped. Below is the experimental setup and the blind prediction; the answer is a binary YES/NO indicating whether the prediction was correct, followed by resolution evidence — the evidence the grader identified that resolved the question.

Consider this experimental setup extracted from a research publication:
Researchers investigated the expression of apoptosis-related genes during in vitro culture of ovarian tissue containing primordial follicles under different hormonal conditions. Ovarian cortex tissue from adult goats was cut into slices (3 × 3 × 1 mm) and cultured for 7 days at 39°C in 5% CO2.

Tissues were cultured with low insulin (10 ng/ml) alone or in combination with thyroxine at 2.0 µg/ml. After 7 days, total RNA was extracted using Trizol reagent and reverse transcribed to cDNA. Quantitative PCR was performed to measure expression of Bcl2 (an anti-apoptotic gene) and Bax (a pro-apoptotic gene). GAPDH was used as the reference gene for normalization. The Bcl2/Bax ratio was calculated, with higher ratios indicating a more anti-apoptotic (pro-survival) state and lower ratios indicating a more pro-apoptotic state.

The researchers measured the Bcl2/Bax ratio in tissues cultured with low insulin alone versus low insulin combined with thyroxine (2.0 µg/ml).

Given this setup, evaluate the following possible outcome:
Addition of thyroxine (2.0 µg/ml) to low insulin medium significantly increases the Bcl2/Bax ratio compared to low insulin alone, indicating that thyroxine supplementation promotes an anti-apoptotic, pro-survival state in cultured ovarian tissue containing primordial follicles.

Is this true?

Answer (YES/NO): NO